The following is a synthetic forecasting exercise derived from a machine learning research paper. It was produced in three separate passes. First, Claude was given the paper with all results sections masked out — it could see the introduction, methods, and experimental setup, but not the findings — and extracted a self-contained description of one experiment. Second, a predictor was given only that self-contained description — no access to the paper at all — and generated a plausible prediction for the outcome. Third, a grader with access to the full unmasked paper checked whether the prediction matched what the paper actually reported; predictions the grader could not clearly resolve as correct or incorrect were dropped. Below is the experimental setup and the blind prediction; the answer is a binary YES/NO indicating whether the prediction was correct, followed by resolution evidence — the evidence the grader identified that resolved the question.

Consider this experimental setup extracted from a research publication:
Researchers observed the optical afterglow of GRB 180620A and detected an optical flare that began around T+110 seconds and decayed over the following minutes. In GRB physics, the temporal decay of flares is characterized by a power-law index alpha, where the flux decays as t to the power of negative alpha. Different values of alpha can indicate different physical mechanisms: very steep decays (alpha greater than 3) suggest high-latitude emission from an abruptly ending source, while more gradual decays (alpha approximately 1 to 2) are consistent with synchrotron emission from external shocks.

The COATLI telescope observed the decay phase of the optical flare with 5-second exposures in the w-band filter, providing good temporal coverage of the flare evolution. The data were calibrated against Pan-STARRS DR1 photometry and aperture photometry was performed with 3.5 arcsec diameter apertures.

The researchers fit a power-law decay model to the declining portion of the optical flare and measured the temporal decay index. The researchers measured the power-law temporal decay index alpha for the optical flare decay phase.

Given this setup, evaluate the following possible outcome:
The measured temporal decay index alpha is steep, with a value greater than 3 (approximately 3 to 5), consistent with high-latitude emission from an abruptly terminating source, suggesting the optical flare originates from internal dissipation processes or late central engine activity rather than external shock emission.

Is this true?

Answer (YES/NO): NO